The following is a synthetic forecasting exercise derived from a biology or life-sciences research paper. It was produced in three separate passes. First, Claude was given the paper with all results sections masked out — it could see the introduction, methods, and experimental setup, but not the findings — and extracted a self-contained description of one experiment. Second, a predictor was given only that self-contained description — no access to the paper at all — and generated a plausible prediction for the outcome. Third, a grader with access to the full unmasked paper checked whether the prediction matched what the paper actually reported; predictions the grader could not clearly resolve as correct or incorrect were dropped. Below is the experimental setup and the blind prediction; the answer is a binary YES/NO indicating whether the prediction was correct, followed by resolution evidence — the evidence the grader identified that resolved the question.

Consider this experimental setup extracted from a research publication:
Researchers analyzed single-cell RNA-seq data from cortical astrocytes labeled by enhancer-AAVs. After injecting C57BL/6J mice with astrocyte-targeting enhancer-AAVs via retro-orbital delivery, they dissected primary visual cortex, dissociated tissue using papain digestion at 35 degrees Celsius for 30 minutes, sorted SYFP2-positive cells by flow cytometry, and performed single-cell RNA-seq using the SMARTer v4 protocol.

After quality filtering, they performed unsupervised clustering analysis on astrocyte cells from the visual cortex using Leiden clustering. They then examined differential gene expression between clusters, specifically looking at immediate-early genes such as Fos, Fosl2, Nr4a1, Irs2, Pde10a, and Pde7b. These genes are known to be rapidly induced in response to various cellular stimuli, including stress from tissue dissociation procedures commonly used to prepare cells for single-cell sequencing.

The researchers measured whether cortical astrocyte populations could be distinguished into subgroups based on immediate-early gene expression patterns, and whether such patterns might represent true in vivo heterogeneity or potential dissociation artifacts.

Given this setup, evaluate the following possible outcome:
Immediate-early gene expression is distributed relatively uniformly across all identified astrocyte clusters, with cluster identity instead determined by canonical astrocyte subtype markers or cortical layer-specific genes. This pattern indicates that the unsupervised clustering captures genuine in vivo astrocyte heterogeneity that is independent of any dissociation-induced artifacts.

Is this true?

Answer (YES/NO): NO